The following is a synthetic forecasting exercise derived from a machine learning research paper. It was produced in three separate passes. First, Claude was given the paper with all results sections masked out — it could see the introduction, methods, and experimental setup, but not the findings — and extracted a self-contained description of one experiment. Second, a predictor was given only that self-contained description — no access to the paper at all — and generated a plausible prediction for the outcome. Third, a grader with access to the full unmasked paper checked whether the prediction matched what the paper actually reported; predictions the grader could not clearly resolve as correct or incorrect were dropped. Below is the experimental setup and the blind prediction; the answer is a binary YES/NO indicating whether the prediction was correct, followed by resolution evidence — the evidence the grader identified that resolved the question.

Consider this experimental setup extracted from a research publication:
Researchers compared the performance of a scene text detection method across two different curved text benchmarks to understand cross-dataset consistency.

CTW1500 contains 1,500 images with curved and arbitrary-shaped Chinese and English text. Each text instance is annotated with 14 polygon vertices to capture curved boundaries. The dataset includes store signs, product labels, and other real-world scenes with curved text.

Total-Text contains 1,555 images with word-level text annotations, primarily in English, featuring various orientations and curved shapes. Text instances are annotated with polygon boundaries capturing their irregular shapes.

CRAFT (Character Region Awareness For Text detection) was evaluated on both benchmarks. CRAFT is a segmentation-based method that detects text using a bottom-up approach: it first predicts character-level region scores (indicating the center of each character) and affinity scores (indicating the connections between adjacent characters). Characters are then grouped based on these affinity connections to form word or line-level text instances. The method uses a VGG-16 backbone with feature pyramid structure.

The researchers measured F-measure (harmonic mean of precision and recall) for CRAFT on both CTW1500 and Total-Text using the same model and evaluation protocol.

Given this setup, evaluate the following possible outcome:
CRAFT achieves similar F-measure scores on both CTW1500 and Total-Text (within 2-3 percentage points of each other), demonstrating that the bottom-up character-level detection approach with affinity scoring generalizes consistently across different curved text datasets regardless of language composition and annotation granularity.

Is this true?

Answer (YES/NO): YES